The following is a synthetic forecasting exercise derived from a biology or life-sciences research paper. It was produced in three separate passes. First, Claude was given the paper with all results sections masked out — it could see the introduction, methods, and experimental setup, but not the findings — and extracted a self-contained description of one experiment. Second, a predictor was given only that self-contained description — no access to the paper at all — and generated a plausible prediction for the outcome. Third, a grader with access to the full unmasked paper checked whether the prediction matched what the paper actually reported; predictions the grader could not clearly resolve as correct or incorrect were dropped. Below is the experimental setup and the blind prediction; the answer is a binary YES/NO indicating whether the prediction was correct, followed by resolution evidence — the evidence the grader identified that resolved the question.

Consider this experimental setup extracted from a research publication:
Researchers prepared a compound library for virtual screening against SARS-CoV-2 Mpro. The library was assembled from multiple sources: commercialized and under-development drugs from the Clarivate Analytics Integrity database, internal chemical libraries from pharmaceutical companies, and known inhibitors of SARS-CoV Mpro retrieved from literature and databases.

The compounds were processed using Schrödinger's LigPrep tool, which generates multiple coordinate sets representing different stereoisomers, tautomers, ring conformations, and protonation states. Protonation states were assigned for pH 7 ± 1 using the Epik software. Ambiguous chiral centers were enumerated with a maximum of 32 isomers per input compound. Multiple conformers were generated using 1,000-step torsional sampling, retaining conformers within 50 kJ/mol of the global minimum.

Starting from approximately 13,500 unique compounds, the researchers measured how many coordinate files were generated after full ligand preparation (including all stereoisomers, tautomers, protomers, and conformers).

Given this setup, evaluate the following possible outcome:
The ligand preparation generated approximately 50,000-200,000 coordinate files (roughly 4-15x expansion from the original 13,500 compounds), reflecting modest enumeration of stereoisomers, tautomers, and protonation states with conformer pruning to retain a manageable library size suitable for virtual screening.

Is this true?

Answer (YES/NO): NO